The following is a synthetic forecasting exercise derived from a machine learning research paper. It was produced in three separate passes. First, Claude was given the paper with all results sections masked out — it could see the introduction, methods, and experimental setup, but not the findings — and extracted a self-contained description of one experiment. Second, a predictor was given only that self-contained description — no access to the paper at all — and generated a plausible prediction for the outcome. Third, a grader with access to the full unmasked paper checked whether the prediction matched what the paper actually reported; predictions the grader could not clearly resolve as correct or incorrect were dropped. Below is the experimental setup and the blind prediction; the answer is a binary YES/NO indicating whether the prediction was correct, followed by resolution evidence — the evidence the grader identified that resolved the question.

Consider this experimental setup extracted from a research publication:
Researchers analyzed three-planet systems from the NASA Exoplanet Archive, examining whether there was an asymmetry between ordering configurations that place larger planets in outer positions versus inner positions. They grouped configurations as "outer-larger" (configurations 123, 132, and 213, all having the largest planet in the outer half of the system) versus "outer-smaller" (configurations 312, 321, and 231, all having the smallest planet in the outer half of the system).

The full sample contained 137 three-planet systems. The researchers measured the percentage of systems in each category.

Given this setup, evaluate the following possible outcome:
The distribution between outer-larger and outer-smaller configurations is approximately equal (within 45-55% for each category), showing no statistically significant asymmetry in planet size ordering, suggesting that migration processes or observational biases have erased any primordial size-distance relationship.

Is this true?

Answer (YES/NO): NO